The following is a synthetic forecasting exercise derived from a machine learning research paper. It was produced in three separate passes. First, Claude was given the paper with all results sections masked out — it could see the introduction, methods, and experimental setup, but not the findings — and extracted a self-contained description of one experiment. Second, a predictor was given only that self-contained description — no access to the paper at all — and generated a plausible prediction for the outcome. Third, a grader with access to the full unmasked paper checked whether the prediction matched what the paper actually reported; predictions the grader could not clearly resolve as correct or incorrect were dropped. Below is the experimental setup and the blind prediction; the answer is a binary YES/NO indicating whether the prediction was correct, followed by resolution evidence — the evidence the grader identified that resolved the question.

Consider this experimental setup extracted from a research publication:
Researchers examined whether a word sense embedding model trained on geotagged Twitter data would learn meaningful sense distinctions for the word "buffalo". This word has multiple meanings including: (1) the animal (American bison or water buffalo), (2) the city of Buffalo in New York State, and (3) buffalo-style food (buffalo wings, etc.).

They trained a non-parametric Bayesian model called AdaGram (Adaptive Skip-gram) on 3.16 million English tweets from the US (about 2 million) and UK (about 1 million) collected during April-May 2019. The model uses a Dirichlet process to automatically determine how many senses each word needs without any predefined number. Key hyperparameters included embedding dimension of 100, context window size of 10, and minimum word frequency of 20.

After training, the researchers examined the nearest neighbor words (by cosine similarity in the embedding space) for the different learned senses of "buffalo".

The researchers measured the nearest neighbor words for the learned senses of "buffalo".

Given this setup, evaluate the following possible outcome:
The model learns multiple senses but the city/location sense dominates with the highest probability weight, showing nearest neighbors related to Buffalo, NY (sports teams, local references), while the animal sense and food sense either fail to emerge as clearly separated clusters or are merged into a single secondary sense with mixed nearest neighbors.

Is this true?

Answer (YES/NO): NO